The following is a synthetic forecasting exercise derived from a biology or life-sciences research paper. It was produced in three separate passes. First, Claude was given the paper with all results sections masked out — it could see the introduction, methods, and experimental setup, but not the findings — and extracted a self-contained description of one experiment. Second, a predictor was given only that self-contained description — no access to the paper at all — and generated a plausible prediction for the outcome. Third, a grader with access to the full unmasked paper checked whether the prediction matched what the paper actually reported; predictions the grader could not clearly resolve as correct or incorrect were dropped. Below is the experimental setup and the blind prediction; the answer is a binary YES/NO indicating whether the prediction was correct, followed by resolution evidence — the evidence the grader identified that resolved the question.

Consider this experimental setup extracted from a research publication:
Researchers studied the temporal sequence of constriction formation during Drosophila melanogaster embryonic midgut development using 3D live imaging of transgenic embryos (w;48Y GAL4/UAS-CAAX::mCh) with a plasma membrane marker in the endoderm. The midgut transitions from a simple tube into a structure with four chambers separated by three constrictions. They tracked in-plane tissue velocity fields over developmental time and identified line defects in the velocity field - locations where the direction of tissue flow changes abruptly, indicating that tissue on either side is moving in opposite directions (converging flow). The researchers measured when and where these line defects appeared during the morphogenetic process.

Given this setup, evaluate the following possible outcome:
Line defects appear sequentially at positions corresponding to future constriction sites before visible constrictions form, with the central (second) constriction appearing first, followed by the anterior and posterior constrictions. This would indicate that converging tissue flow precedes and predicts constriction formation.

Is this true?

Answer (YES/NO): NO